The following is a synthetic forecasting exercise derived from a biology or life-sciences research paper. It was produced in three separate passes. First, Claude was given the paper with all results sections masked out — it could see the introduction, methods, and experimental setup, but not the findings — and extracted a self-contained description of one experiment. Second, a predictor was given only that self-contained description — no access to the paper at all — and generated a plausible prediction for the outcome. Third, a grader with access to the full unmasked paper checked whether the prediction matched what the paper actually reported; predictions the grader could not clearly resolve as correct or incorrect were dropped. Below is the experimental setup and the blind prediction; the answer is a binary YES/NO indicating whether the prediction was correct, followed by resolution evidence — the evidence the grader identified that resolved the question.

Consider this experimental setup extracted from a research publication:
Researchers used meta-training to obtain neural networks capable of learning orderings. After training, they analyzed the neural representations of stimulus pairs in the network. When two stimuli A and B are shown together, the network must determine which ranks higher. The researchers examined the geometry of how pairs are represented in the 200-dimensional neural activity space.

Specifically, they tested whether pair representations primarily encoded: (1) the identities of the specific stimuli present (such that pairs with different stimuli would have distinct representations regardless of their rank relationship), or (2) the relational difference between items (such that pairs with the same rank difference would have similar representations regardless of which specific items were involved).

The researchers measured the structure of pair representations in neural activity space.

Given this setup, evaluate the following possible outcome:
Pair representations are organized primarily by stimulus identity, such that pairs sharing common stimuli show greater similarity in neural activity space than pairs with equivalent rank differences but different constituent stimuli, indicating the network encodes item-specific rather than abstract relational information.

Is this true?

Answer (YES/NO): NO